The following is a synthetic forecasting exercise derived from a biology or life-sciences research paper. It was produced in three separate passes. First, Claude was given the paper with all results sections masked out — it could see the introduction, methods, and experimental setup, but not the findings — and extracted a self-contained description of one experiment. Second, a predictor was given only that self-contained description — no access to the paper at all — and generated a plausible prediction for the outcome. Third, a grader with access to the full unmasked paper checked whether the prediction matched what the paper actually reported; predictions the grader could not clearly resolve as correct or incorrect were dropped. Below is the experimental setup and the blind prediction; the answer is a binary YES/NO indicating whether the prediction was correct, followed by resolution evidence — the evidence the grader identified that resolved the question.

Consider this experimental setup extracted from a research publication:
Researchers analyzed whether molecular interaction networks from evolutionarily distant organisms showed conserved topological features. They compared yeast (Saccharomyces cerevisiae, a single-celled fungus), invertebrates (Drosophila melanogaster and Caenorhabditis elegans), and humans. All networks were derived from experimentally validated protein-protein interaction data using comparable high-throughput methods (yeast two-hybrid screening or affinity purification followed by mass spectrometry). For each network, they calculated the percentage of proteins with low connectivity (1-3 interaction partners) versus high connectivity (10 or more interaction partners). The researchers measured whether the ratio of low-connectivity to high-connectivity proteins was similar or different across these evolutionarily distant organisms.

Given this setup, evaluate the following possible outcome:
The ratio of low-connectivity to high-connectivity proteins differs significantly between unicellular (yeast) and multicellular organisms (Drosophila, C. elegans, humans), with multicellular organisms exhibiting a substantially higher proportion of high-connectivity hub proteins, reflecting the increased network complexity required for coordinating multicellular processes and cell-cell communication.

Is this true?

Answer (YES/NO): NO